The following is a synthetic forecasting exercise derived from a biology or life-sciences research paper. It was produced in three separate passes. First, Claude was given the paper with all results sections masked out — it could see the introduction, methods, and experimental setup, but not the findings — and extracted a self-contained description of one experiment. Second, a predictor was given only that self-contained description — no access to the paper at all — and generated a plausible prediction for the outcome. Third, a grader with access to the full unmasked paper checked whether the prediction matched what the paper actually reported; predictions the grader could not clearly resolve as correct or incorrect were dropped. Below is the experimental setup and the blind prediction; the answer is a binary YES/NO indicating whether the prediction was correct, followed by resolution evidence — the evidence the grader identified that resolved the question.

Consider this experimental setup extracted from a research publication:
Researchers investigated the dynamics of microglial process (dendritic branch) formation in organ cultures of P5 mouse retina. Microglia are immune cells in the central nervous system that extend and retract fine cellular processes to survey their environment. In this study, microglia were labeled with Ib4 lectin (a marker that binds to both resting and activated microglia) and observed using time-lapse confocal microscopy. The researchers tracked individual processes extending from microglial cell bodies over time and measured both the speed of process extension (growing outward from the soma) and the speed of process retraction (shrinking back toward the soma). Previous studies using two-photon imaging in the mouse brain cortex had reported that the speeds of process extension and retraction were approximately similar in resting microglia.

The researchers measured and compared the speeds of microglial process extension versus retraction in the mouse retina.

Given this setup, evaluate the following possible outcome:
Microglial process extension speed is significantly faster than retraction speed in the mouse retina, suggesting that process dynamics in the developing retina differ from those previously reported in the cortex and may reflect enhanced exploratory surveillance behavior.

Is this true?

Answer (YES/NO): NO